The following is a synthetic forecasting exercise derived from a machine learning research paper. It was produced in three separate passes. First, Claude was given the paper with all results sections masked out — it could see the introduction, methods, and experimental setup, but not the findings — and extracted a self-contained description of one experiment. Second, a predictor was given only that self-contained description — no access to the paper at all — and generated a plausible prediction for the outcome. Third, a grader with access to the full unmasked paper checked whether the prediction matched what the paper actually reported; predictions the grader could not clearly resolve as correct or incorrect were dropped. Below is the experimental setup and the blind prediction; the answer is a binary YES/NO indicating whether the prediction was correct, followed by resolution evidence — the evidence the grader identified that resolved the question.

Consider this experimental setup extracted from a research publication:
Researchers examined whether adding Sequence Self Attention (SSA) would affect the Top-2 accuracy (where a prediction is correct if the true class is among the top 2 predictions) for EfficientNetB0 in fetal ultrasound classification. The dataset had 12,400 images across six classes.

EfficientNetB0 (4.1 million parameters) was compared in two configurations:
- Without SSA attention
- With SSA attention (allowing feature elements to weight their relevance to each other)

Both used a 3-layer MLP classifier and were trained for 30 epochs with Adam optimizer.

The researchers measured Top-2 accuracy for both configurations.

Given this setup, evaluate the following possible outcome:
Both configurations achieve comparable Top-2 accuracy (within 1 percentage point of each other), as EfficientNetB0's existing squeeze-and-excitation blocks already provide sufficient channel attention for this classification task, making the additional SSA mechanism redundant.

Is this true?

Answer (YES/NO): YES